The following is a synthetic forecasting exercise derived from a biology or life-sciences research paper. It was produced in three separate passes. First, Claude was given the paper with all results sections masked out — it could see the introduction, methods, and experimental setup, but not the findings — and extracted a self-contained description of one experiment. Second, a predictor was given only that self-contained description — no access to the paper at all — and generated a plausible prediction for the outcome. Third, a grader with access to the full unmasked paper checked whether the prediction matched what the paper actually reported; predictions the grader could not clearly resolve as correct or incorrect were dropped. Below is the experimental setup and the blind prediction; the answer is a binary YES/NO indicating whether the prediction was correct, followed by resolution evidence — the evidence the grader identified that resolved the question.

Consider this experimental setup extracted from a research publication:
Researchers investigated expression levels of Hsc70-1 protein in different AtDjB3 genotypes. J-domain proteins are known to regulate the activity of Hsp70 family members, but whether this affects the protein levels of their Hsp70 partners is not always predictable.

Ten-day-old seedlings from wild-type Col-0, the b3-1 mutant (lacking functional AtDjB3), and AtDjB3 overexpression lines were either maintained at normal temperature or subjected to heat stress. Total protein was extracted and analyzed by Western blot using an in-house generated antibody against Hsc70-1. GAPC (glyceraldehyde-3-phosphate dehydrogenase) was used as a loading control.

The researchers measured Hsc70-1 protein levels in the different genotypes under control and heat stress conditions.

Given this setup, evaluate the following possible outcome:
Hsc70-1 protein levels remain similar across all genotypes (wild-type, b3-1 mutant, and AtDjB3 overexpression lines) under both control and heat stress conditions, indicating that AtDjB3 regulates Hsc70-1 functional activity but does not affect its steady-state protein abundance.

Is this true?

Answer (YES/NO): YES